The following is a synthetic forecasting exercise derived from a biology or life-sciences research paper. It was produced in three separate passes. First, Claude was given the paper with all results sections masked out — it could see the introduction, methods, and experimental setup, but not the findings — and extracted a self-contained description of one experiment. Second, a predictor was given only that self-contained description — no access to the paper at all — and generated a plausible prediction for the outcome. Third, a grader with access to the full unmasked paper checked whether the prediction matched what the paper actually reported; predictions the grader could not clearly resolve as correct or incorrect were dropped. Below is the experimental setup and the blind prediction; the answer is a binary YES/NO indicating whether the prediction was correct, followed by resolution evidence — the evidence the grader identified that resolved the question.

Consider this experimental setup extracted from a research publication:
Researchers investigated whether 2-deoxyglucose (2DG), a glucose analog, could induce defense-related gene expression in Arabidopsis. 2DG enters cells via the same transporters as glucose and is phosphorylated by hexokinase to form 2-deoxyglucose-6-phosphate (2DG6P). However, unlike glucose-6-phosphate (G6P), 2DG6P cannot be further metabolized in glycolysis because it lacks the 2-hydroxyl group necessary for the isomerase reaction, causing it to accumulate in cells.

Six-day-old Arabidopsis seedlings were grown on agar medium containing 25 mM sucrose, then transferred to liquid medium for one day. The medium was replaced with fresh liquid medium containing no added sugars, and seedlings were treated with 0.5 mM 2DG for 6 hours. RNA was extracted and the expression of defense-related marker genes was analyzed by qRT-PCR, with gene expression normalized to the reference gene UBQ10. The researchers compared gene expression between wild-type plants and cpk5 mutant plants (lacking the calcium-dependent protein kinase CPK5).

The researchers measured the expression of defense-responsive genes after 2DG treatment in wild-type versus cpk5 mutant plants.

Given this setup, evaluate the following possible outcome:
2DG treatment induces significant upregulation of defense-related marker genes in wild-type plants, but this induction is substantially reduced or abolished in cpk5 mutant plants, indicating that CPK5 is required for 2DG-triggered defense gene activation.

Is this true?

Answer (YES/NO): NO